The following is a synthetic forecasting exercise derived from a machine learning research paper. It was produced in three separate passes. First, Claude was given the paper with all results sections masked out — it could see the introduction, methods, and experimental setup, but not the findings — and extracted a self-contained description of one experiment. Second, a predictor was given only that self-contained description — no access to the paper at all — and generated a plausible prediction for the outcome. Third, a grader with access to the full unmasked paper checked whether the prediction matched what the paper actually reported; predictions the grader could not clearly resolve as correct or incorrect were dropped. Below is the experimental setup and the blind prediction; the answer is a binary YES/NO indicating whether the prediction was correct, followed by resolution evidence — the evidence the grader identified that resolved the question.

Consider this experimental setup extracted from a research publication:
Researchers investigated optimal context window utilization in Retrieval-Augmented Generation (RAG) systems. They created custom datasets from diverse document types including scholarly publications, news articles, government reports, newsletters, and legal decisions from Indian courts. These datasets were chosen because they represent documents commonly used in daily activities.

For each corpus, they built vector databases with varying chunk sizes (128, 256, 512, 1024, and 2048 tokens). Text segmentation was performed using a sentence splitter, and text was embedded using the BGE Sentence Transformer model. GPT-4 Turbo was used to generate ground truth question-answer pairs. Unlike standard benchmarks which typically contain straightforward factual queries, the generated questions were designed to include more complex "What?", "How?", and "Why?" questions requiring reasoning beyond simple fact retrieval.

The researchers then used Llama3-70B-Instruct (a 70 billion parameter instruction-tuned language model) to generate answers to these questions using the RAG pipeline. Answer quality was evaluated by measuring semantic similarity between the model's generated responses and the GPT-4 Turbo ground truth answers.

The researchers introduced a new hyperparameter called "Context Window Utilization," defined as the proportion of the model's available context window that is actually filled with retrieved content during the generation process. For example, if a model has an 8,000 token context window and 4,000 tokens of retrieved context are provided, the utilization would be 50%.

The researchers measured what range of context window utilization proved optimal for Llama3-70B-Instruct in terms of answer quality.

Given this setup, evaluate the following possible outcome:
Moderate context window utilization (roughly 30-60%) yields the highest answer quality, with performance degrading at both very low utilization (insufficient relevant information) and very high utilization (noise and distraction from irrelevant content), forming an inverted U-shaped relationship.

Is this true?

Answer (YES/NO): NO